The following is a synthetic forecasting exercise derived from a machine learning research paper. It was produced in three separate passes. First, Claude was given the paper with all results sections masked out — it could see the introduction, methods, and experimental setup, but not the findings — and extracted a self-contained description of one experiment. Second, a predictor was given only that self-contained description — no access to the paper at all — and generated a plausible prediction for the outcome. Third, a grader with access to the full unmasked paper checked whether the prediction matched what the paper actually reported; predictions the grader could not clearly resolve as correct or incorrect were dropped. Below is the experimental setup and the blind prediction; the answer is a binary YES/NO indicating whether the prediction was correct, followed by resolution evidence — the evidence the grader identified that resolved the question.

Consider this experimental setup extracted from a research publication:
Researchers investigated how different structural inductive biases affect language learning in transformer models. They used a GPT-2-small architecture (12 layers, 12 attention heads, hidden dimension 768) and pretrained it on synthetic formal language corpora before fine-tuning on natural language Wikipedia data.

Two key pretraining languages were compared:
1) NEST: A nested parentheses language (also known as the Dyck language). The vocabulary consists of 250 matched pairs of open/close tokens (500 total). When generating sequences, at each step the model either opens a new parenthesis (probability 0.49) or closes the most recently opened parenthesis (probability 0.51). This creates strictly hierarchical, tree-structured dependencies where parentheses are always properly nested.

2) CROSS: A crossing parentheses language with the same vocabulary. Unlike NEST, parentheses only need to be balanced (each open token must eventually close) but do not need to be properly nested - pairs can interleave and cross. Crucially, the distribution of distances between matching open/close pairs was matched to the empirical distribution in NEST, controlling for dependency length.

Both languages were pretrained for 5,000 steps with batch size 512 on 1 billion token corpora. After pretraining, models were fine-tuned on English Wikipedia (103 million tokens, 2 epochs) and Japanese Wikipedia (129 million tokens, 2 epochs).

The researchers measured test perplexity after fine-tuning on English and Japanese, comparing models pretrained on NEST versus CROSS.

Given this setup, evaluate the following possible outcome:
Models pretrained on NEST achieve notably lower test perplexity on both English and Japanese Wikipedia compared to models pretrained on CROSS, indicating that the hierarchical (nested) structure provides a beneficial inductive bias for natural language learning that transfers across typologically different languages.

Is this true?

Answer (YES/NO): NO